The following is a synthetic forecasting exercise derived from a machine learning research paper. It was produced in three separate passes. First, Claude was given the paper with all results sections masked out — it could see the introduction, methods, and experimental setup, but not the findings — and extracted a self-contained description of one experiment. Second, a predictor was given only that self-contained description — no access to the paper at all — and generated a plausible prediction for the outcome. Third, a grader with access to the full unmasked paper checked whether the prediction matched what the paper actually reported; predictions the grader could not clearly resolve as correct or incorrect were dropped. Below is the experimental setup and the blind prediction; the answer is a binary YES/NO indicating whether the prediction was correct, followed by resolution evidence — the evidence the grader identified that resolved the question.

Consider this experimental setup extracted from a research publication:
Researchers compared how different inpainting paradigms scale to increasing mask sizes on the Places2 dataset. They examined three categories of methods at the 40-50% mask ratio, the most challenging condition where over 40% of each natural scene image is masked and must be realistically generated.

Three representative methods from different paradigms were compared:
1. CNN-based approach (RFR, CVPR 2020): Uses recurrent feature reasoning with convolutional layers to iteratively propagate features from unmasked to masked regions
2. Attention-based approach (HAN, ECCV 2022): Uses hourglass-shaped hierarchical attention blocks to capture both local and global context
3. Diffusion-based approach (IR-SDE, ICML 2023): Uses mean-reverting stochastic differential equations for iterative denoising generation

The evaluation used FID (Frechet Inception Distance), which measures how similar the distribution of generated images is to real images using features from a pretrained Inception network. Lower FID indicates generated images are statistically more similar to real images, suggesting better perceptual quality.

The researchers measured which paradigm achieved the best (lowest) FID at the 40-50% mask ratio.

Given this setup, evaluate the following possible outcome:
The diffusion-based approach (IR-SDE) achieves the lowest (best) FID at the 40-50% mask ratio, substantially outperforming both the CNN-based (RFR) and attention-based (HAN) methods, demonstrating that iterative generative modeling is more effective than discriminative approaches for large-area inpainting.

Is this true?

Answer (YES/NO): NO